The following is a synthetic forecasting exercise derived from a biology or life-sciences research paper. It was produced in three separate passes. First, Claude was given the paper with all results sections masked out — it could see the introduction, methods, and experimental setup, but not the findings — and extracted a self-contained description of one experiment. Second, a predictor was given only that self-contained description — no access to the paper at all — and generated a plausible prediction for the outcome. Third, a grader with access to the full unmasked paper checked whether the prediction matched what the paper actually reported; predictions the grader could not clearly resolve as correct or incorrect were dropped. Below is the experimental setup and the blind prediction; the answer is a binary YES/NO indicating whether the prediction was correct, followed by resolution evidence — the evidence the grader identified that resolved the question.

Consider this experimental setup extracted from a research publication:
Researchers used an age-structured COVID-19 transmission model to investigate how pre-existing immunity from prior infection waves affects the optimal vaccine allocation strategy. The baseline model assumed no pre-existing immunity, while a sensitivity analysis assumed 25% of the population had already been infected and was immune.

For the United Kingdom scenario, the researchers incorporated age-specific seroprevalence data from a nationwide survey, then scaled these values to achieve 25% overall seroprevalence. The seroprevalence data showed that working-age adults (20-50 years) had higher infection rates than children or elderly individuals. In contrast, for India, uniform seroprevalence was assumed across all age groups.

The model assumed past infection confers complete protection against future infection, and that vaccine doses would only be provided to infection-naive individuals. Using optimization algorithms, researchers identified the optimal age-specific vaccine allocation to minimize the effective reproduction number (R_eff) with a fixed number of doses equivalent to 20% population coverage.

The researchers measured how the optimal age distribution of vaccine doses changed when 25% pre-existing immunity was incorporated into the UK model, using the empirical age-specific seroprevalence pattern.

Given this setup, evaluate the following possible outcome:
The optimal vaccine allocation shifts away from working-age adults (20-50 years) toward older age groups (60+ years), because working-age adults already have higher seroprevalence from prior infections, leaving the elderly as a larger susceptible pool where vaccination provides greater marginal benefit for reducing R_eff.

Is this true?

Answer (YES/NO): NO